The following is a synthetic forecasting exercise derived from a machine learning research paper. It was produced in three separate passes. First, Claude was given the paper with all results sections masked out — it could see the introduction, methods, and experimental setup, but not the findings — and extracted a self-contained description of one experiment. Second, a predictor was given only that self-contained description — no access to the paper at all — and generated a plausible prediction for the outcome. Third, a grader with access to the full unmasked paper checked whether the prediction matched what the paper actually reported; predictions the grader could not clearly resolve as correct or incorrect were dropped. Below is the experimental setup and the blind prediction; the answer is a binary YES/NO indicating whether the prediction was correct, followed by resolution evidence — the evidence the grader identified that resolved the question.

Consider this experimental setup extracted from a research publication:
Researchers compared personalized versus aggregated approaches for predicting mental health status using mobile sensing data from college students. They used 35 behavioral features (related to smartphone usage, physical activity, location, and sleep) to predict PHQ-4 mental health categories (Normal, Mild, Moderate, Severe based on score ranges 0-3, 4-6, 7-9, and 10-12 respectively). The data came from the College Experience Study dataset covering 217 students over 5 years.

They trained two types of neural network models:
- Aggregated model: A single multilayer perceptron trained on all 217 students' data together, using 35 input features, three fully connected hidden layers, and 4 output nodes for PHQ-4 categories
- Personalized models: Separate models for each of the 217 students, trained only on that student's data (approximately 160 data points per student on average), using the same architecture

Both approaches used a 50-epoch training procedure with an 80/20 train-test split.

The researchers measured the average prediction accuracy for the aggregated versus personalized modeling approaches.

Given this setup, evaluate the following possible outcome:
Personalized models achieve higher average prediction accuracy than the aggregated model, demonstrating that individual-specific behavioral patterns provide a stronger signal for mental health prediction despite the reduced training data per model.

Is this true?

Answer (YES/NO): YES